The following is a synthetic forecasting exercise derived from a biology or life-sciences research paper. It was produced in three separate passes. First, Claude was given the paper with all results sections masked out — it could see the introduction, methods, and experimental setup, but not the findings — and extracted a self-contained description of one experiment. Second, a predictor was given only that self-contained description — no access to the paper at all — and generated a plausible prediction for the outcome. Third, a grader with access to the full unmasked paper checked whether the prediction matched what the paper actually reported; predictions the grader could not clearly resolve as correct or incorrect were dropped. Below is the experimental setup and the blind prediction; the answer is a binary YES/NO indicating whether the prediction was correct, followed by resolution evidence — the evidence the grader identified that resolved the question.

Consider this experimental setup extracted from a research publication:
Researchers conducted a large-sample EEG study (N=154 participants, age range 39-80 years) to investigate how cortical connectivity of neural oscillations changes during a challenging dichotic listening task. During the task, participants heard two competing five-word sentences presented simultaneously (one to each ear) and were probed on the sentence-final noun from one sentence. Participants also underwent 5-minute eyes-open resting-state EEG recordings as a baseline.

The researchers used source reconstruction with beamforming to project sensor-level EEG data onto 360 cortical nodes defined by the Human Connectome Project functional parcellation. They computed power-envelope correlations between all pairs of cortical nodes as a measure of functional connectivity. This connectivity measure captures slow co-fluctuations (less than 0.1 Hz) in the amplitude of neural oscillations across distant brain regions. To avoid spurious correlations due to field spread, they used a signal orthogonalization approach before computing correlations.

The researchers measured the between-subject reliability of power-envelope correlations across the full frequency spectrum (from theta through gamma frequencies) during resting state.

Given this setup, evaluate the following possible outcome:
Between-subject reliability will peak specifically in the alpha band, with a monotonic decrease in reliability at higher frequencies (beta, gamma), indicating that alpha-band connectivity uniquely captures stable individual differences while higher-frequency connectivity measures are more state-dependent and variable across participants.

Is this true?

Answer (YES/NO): NO